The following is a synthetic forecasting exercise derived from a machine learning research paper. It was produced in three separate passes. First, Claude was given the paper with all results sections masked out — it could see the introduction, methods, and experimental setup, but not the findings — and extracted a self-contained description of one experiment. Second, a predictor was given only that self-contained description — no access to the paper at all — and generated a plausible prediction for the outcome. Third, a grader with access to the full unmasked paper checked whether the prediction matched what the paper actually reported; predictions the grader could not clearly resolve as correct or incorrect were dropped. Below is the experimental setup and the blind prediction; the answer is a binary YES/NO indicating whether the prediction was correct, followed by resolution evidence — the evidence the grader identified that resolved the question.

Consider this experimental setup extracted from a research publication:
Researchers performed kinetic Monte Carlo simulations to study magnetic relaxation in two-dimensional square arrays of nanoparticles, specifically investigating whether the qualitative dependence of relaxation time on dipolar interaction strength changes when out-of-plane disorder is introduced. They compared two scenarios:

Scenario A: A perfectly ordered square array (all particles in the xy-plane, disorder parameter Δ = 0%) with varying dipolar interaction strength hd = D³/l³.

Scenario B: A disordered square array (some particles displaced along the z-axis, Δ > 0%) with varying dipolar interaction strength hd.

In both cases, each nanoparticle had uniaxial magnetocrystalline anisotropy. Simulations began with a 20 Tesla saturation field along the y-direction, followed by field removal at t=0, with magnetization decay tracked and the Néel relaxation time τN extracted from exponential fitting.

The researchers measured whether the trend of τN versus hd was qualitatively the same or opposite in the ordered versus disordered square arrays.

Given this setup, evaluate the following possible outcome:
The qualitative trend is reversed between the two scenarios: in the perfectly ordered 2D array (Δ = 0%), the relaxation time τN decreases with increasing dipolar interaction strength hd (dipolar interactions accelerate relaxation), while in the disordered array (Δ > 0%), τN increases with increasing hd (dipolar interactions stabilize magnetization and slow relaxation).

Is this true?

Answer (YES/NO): YES